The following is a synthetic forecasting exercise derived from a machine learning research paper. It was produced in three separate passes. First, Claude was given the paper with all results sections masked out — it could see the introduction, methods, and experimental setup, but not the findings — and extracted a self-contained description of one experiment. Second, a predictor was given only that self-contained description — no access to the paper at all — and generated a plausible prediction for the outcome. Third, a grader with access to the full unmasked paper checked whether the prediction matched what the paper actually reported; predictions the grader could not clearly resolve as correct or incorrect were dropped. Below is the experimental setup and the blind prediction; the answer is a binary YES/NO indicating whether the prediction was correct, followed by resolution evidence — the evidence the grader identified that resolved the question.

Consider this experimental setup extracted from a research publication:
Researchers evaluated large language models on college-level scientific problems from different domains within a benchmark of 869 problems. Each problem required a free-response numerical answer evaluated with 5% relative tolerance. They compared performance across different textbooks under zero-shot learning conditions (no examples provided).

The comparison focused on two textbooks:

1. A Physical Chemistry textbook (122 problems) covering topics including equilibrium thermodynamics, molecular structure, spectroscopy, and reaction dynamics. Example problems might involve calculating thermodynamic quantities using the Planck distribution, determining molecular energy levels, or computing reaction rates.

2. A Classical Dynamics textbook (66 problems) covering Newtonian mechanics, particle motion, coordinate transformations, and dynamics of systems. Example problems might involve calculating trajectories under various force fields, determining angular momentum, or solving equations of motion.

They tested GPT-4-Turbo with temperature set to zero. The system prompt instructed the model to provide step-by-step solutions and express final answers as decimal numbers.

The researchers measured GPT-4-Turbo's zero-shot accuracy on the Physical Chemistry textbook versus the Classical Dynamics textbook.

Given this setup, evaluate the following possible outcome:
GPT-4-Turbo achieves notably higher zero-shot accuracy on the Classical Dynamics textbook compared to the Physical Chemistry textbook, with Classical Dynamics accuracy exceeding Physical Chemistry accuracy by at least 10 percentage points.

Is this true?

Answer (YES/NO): NO